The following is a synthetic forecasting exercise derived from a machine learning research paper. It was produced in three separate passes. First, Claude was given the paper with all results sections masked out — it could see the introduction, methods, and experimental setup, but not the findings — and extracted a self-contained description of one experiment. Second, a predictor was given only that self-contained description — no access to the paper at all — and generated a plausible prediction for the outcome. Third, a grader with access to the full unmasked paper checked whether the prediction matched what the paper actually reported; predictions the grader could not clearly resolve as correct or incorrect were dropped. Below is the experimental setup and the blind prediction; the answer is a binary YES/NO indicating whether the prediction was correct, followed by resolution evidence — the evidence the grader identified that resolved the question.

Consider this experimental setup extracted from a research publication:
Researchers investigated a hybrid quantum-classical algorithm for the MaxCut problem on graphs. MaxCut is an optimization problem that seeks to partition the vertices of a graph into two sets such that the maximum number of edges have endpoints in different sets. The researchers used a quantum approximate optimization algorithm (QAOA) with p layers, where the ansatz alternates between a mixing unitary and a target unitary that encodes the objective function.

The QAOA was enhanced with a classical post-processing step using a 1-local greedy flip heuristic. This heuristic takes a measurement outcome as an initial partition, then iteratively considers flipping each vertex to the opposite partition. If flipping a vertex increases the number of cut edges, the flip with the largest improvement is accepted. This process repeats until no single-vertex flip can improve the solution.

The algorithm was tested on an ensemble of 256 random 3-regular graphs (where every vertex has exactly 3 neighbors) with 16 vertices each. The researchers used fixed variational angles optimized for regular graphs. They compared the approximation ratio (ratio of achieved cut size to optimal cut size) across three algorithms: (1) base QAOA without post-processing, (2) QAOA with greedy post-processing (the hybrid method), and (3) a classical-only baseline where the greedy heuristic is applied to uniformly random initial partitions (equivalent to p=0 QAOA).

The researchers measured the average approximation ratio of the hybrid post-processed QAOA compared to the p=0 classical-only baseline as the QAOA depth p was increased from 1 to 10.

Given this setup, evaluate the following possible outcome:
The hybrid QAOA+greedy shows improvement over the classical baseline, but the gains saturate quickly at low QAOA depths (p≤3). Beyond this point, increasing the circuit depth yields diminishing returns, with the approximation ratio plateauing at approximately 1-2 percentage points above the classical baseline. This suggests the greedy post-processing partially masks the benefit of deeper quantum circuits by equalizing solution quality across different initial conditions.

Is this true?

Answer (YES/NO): NO